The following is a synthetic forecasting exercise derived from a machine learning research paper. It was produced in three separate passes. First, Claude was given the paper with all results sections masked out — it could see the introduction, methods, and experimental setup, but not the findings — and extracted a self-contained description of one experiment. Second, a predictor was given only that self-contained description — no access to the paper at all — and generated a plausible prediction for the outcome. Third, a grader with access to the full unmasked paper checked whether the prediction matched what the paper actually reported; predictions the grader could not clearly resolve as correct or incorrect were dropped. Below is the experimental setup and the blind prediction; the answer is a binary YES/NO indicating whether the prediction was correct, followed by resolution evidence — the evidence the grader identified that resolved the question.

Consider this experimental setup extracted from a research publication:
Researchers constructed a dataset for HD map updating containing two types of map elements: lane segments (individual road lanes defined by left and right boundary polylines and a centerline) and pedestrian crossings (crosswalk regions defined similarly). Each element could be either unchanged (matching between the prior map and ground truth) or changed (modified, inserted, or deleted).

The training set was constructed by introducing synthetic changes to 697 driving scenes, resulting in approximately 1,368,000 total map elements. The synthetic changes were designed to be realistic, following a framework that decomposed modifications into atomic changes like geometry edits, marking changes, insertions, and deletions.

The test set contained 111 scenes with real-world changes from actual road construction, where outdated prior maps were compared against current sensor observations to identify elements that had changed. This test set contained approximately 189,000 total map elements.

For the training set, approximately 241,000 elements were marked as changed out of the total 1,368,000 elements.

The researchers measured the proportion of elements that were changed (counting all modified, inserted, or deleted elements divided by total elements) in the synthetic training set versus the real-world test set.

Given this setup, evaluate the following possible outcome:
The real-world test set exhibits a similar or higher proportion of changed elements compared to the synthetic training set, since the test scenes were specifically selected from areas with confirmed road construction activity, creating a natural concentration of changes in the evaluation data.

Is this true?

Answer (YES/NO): YES